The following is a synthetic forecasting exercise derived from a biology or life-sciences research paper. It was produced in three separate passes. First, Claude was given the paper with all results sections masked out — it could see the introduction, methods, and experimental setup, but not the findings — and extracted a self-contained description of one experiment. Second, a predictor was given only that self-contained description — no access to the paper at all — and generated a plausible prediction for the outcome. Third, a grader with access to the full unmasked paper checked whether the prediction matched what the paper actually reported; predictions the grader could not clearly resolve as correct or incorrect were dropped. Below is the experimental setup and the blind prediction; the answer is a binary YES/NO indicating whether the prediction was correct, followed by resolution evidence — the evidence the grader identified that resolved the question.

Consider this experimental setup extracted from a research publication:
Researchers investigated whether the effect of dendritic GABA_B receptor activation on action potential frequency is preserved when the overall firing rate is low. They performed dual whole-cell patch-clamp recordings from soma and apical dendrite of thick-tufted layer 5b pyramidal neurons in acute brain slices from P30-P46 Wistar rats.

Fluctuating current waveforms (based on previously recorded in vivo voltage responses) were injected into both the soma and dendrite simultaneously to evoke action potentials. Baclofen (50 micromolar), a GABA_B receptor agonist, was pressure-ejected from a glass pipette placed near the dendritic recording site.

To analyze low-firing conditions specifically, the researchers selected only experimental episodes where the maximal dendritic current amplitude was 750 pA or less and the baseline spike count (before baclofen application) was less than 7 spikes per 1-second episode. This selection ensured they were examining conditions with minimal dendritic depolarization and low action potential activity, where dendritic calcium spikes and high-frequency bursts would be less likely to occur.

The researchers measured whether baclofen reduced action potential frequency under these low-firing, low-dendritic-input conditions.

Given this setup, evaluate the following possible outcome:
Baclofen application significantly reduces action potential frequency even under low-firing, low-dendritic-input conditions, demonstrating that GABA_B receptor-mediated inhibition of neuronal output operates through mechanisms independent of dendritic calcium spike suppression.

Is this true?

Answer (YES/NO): YES